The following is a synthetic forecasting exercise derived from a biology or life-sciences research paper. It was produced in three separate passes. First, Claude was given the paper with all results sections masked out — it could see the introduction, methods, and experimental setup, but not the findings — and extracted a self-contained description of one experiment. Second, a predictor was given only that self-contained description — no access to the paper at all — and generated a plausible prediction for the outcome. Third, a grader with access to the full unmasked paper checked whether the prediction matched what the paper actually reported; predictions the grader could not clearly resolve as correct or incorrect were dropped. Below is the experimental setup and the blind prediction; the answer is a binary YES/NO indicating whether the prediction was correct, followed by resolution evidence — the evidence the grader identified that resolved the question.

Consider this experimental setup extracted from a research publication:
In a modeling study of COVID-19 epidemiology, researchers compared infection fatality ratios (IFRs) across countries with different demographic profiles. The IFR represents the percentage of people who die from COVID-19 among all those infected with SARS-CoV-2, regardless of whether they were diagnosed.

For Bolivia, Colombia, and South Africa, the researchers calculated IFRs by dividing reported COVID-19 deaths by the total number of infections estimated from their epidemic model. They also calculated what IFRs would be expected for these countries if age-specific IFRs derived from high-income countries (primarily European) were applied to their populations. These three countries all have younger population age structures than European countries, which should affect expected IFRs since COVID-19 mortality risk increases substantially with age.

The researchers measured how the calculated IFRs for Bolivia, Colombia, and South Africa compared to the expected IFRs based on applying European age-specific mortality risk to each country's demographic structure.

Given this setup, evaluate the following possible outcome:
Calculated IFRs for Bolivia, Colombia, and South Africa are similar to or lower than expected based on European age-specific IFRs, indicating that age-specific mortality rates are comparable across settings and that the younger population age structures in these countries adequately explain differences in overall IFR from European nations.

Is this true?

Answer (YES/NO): NO